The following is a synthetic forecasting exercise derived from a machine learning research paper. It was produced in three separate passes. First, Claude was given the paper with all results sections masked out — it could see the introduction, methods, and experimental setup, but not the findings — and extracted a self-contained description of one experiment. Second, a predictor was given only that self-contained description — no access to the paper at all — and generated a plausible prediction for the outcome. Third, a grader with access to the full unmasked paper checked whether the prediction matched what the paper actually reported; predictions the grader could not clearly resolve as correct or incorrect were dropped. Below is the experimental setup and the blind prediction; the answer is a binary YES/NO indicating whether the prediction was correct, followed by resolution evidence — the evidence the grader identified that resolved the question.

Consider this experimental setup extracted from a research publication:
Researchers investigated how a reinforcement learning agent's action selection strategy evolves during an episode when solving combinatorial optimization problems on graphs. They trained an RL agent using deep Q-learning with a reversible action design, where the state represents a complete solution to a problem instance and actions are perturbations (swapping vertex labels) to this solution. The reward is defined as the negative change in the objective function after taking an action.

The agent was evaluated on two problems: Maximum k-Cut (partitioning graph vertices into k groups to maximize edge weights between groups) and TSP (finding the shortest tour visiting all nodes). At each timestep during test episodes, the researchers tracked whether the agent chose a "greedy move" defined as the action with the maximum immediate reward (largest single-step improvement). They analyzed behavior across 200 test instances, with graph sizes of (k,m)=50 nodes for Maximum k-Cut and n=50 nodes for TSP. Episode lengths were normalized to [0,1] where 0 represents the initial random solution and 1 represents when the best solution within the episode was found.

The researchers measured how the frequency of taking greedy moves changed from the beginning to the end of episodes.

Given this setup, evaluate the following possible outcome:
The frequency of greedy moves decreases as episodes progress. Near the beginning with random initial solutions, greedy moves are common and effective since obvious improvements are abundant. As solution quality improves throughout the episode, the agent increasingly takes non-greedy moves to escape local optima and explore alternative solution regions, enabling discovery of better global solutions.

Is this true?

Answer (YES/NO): NO